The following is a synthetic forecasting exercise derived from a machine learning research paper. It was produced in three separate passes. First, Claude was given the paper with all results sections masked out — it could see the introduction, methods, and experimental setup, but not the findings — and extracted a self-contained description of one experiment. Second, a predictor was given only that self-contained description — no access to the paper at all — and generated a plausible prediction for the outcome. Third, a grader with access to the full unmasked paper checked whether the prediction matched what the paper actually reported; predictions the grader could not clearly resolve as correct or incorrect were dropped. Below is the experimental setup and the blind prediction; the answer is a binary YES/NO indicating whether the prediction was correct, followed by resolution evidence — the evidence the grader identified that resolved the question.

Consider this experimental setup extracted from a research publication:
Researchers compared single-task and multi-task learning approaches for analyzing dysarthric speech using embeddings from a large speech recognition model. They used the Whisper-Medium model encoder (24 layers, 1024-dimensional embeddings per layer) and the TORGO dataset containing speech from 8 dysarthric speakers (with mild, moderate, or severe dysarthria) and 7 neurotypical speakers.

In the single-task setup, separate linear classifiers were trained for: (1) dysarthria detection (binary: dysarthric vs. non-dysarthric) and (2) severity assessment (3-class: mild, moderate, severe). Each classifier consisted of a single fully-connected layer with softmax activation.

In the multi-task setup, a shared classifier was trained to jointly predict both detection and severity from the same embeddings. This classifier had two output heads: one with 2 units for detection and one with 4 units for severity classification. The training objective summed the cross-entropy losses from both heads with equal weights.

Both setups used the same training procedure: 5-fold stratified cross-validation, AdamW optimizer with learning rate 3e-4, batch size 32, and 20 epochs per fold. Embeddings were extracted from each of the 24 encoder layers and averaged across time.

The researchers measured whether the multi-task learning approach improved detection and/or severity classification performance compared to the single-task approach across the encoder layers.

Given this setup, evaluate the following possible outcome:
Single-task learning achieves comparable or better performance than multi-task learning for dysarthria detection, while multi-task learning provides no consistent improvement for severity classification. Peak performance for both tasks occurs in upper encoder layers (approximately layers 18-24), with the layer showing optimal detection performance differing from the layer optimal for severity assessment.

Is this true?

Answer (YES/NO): NO